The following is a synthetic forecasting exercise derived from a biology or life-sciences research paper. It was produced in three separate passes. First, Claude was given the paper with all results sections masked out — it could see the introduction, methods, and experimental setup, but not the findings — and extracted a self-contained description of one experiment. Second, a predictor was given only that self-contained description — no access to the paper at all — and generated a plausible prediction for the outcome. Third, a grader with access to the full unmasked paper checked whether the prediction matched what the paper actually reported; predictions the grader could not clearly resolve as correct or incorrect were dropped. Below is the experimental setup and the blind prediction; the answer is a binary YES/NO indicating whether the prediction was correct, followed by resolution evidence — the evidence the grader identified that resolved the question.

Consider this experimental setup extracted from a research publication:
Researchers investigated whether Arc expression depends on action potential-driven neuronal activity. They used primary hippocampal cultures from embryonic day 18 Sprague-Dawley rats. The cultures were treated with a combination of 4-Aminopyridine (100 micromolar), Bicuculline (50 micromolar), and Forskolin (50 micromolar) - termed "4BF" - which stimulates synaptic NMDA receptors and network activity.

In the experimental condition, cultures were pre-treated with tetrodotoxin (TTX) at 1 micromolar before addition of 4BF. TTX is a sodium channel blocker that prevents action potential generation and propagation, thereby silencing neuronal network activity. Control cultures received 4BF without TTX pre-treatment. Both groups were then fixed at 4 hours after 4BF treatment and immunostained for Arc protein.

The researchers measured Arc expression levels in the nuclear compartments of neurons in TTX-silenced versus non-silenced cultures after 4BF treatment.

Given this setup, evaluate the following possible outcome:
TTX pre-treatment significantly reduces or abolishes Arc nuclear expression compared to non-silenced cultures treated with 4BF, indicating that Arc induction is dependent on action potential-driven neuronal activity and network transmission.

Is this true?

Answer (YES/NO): YES